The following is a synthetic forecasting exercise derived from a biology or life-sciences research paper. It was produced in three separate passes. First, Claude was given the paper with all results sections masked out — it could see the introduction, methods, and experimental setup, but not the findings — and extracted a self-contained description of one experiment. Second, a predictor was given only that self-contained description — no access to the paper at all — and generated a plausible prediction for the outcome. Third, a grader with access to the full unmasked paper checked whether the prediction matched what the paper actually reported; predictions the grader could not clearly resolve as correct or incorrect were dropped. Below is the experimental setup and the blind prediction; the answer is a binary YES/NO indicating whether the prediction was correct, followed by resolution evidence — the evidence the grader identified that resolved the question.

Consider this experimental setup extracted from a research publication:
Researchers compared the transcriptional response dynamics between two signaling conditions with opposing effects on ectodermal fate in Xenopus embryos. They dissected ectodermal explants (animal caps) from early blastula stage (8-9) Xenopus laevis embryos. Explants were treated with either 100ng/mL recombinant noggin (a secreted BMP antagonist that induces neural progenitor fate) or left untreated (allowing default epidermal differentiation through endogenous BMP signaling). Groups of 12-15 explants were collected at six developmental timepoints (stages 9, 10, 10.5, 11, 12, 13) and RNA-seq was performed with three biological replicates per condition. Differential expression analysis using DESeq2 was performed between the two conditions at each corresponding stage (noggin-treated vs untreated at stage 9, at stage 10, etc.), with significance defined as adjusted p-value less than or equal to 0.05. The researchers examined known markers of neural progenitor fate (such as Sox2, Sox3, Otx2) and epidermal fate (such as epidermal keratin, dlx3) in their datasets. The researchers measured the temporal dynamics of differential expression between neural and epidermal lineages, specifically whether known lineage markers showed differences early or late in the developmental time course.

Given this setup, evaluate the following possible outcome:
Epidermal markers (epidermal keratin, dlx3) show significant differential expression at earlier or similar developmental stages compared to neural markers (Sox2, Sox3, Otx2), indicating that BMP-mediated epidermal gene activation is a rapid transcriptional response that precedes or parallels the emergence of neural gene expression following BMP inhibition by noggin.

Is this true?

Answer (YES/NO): NO